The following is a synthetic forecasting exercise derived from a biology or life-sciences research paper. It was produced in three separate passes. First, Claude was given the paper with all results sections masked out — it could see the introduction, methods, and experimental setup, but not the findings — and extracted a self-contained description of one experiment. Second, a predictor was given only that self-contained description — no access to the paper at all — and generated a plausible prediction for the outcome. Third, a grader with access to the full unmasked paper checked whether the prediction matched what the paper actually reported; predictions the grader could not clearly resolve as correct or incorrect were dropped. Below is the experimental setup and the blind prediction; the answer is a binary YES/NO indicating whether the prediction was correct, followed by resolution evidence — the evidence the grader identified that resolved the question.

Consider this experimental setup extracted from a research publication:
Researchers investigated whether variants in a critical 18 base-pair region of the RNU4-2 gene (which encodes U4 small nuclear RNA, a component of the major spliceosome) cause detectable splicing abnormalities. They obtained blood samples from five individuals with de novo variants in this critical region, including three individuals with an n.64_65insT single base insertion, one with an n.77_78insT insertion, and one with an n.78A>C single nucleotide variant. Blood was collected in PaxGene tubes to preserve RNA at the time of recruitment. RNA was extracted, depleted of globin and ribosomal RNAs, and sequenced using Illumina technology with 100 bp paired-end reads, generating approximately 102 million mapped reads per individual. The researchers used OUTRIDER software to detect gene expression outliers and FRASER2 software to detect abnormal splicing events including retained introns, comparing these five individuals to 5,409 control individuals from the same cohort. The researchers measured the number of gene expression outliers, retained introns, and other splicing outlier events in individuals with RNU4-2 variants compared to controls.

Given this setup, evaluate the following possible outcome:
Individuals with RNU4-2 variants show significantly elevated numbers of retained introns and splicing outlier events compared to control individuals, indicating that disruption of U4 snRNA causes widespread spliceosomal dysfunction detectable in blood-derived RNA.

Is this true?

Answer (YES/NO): NO